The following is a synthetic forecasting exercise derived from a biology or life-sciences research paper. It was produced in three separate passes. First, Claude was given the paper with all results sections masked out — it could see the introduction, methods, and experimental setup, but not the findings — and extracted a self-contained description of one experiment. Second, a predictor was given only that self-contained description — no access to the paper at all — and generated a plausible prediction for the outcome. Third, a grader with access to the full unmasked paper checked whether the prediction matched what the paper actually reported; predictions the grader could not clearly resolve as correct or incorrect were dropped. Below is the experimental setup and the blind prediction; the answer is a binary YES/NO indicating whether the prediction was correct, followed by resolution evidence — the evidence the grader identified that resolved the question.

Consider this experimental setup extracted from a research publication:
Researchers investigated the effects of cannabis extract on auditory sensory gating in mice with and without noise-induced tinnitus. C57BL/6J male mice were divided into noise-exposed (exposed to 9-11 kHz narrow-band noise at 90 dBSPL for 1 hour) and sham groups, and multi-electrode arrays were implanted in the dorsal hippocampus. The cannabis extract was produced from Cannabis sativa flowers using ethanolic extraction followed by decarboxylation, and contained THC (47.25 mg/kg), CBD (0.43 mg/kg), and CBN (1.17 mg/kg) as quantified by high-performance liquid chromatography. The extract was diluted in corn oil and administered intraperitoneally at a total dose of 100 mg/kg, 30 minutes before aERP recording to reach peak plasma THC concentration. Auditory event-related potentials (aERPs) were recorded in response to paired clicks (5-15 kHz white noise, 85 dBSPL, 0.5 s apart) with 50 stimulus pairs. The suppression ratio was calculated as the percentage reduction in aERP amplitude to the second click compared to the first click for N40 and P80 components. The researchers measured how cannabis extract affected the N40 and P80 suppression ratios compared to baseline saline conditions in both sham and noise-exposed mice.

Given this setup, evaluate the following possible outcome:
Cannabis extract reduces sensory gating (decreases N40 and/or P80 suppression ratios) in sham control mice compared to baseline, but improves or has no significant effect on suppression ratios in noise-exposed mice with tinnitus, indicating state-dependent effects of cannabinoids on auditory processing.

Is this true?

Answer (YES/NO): NO